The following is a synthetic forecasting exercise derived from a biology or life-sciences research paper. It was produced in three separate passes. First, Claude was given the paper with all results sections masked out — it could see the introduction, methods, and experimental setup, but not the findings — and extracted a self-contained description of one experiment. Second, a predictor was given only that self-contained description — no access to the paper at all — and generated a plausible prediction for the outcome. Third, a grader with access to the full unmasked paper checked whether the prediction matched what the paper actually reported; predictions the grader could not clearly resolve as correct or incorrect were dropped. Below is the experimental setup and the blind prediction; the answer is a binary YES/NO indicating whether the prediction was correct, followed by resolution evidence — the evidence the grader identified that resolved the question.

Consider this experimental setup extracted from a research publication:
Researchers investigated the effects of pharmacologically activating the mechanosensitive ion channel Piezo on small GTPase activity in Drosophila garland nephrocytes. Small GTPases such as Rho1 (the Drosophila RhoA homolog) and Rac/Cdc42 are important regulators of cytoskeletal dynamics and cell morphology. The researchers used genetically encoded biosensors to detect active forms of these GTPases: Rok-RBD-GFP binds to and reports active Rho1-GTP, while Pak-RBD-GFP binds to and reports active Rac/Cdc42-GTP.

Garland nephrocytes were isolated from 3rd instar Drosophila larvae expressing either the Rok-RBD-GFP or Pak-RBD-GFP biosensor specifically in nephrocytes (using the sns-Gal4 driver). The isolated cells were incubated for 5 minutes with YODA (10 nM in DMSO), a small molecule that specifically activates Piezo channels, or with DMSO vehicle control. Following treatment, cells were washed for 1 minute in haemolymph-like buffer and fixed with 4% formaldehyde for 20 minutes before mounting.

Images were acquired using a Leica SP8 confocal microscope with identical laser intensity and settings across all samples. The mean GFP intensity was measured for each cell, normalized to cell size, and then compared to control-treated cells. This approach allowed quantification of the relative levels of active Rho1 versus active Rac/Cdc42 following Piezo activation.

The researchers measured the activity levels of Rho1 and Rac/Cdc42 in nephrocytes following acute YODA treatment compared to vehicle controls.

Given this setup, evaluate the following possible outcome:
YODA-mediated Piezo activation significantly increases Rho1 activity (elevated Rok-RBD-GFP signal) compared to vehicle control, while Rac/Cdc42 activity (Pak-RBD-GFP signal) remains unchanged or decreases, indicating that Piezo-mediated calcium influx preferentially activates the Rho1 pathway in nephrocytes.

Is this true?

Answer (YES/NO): YES